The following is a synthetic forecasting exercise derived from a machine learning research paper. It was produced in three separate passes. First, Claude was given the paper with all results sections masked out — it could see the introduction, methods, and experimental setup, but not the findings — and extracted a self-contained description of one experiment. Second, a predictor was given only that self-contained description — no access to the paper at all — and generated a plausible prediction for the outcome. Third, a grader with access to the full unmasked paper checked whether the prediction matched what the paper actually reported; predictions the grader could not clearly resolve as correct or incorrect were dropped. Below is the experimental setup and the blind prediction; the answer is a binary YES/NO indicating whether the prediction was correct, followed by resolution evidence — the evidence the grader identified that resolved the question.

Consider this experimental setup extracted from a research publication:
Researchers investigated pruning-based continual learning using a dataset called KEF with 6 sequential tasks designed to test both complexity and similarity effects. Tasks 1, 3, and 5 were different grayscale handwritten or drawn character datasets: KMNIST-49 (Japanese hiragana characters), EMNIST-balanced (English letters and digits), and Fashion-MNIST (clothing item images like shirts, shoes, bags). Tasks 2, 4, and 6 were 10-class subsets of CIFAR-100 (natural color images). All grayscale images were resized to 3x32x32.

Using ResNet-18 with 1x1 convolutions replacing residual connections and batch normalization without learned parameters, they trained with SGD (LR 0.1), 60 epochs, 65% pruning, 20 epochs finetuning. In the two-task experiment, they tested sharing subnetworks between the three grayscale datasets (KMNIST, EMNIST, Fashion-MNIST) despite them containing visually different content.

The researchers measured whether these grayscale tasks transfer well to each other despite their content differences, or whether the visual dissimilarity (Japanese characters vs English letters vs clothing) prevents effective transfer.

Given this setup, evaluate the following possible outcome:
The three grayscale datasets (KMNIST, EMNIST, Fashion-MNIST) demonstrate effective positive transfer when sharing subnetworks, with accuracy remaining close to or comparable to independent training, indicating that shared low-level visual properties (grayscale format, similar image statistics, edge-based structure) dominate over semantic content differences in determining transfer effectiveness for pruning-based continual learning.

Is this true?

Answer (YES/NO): YES